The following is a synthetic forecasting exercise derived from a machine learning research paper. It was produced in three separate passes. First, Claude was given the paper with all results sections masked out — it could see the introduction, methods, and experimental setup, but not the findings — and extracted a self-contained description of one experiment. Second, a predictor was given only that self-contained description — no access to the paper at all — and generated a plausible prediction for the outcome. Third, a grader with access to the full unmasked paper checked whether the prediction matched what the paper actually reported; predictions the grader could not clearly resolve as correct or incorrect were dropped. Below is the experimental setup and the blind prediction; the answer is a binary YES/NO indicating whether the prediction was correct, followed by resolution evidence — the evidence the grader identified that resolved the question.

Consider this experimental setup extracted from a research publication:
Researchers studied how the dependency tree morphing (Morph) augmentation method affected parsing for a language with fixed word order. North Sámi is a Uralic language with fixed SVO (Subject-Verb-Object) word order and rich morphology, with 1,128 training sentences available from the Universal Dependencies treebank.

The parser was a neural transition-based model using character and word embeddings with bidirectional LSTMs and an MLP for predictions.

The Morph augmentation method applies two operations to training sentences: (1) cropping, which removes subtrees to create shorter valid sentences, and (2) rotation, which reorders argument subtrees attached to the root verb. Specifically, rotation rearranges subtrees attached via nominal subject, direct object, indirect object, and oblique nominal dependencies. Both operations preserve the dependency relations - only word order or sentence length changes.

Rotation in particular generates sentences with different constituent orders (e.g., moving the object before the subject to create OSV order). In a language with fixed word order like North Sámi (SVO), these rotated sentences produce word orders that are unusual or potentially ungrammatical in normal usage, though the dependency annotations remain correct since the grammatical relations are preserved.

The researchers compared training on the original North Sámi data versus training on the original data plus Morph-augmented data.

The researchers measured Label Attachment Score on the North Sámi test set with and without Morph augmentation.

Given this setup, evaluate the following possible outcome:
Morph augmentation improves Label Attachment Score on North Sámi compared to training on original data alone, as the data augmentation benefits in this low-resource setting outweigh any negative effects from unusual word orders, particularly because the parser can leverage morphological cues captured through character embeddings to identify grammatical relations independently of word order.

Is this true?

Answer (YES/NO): YES